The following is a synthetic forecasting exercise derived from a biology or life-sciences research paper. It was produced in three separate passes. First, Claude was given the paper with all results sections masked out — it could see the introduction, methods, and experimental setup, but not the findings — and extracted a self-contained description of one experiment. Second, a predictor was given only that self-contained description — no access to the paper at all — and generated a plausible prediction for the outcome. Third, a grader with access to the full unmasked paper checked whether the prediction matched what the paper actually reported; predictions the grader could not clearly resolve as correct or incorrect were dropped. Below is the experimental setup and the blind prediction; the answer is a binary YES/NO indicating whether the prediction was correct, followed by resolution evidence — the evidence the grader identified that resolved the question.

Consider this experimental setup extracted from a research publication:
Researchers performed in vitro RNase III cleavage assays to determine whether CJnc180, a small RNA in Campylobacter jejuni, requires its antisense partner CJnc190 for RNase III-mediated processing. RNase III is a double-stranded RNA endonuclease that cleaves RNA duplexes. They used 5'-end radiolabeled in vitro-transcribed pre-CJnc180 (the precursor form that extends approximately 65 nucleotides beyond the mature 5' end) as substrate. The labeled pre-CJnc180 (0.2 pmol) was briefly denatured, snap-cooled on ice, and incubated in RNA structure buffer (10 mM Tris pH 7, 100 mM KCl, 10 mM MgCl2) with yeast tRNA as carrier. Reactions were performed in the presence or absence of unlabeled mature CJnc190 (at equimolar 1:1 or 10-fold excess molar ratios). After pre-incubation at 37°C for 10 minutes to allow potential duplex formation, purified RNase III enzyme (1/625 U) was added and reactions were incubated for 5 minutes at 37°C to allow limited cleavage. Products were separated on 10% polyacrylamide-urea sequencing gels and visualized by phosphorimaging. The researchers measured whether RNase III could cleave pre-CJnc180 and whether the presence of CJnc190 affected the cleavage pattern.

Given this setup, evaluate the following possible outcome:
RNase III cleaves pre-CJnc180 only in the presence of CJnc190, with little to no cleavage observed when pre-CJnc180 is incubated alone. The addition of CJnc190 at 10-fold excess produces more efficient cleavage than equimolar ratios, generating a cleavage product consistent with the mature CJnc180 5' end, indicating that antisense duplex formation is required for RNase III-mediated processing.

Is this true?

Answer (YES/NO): NO